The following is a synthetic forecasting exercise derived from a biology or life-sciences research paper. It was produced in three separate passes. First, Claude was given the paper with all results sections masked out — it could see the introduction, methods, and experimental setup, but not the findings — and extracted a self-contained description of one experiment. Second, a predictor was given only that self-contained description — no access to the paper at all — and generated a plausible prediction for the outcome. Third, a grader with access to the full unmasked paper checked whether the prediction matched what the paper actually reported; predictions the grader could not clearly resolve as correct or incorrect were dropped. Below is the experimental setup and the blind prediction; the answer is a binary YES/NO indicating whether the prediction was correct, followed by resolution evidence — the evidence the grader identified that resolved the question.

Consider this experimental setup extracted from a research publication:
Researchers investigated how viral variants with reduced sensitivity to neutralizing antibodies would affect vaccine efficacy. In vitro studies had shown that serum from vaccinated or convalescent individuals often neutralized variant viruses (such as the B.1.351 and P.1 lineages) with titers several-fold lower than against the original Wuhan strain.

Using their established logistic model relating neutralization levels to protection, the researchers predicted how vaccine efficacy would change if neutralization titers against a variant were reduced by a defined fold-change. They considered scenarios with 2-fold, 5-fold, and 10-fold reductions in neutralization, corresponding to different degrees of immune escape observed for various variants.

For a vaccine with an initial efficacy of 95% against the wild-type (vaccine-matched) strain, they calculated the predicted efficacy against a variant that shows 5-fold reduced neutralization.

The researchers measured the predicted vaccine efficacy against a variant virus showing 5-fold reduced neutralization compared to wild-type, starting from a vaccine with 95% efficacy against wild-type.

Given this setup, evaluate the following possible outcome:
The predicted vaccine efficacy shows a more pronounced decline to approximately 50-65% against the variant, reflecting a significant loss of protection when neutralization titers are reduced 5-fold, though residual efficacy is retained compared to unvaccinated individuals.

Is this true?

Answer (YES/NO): NO